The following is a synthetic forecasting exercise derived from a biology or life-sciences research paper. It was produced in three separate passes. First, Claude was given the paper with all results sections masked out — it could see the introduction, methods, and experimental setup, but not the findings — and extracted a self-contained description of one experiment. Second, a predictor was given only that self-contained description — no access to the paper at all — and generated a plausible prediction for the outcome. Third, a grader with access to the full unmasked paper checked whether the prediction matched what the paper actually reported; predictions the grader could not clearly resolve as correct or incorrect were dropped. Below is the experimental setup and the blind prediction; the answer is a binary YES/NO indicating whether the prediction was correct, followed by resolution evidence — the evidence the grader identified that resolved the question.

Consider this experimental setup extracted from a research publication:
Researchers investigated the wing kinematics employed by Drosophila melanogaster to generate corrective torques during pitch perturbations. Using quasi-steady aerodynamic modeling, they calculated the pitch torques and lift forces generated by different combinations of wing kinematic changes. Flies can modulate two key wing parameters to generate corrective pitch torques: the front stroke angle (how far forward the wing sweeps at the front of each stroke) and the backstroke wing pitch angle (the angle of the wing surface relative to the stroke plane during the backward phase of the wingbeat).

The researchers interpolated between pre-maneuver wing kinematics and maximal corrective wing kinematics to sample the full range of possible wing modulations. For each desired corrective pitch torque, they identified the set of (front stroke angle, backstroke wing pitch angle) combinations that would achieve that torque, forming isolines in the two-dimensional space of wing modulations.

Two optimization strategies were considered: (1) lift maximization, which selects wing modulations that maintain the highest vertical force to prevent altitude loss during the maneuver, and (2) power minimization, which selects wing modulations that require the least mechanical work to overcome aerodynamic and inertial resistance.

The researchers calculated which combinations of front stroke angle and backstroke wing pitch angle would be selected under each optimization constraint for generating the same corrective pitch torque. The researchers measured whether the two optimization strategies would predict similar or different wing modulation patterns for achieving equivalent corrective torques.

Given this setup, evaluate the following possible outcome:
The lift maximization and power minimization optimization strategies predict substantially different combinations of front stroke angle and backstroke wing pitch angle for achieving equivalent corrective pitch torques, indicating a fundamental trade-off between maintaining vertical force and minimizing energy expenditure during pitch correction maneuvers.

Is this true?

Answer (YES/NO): YES